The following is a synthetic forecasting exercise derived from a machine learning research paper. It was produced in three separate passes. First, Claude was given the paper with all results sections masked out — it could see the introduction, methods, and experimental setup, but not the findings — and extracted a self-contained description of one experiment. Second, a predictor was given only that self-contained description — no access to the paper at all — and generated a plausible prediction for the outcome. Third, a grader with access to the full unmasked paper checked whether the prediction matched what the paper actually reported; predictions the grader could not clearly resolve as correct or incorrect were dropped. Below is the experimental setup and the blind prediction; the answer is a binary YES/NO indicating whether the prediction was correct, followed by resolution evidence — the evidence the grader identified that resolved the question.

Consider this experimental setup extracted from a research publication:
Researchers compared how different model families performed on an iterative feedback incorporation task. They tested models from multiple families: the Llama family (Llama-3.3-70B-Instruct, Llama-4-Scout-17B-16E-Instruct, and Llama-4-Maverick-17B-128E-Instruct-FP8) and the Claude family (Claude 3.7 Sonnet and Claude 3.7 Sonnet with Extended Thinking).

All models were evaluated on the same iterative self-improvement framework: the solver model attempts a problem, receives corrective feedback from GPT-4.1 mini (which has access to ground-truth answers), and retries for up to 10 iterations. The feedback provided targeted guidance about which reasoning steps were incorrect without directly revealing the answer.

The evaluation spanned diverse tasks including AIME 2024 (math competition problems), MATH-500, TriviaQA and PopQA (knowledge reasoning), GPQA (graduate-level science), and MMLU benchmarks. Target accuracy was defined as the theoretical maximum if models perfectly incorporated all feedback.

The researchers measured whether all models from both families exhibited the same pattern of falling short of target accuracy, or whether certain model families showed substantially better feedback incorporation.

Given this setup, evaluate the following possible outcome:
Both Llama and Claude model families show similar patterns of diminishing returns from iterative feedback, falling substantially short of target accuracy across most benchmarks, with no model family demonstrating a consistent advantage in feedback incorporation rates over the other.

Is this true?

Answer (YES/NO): YES